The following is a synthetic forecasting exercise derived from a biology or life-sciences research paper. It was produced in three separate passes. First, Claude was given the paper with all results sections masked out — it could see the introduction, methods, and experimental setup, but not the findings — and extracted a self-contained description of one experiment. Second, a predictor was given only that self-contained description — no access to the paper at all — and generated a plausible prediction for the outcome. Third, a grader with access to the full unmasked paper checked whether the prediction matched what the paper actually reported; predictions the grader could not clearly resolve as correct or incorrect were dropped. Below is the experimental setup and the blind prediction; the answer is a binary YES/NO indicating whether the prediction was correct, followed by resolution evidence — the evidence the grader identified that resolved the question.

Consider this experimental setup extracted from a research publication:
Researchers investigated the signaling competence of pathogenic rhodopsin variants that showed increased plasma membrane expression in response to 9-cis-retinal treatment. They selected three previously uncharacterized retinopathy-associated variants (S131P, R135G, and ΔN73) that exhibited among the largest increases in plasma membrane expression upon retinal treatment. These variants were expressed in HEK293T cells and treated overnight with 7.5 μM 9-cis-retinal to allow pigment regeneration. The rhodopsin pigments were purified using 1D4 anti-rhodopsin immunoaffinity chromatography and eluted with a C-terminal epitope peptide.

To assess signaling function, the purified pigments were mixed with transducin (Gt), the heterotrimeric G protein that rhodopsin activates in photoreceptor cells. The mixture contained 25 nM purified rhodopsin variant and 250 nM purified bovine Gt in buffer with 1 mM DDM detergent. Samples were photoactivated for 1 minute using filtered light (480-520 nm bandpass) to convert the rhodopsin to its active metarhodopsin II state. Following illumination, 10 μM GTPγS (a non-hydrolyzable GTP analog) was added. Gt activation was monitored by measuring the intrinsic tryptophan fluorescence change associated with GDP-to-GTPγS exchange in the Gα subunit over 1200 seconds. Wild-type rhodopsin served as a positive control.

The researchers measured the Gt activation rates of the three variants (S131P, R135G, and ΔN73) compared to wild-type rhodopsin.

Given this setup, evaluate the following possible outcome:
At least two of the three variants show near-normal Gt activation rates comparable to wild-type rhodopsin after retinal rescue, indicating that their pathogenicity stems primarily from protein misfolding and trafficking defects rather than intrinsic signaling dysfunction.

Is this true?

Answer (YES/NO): NO